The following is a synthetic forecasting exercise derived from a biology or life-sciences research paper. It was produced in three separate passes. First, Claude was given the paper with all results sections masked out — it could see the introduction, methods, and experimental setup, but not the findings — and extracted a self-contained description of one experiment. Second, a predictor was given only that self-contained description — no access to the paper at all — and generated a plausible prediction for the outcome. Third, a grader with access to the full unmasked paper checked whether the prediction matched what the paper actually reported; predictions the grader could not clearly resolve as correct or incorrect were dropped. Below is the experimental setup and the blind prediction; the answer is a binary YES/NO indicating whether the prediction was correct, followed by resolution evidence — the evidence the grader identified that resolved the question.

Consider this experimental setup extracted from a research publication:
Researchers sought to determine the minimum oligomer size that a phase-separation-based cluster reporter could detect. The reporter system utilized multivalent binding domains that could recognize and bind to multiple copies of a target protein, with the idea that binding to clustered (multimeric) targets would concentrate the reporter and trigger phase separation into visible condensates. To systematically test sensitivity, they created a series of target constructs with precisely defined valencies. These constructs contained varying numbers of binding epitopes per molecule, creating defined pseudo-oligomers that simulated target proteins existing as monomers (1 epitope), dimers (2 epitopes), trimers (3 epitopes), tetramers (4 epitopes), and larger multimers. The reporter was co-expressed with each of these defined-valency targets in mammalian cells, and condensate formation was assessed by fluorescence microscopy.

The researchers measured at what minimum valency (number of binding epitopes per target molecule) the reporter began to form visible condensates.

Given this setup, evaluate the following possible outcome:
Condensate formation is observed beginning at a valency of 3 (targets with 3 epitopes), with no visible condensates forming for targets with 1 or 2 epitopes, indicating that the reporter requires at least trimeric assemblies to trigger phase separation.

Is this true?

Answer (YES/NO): NO